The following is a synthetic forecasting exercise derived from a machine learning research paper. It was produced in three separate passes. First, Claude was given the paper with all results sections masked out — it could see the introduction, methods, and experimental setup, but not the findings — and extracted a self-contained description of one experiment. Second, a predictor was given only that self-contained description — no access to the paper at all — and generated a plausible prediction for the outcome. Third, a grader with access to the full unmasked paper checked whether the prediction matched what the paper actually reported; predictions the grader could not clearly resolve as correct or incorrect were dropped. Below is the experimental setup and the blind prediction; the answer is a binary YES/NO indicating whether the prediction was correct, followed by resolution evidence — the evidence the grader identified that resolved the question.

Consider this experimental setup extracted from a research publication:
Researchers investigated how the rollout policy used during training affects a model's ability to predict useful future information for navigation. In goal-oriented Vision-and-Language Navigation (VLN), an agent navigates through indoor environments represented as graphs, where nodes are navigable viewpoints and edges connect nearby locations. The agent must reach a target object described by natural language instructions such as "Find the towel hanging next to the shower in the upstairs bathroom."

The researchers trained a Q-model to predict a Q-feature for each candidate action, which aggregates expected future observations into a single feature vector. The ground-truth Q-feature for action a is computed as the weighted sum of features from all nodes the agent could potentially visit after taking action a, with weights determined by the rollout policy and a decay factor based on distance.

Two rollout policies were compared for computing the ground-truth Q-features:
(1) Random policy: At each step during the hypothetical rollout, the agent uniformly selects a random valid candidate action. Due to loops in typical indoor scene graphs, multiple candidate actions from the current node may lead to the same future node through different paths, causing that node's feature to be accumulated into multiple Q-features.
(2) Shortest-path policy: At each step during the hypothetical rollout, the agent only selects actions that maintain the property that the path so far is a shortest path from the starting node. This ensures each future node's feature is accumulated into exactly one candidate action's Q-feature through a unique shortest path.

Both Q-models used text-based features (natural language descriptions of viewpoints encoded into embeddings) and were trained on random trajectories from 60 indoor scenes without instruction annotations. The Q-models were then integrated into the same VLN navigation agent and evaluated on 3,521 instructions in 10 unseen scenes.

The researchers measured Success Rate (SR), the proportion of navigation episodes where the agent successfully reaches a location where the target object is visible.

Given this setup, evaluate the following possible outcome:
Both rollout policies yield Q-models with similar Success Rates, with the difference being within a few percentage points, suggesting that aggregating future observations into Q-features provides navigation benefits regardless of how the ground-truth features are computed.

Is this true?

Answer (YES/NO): YES